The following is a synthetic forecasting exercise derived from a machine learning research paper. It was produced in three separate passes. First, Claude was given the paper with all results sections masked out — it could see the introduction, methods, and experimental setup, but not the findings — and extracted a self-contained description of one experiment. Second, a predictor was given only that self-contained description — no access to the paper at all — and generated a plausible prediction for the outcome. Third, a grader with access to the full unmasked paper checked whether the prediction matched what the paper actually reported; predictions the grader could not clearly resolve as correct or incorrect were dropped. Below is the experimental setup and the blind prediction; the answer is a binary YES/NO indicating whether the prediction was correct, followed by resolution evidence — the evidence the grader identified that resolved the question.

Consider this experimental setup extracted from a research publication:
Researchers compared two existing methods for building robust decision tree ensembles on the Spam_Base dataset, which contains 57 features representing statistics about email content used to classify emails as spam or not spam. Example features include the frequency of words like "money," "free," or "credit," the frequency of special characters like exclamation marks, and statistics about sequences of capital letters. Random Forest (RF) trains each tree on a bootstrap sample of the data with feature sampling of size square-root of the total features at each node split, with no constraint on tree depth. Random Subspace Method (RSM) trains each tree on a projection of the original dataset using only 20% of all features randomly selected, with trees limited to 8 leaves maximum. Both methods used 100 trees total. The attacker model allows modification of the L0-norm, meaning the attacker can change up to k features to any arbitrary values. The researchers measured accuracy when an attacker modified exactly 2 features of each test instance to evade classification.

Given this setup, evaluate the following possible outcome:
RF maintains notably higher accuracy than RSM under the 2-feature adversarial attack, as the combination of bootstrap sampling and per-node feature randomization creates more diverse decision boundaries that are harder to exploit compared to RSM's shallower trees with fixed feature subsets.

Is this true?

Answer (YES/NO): NO